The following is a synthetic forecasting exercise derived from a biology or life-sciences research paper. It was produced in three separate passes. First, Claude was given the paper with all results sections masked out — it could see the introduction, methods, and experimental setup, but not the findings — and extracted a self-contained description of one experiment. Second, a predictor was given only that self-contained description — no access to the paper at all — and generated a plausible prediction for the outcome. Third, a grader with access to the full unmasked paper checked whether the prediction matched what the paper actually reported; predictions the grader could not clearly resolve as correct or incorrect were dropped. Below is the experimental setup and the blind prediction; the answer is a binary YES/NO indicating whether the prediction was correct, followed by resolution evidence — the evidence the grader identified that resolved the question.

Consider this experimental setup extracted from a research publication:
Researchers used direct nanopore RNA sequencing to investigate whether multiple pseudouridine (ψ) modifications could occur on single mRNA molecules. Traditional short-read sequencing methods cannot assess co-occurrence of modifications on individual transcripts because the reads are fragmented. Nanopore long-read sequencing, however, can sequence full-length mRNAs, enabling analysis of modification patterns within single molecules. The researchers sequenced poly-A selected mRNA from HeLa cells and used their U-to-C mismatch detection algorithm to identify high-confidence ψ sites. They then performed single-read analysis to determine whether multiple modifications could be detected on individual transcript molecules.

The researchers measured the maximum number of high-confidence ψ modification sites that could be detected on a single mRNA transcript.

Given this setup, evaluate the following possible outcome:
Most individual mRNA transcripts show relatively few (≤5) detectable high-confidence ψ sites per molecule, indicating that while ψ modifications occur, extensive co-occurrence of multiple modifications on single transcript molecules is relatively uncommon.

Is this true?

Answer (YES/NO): YES